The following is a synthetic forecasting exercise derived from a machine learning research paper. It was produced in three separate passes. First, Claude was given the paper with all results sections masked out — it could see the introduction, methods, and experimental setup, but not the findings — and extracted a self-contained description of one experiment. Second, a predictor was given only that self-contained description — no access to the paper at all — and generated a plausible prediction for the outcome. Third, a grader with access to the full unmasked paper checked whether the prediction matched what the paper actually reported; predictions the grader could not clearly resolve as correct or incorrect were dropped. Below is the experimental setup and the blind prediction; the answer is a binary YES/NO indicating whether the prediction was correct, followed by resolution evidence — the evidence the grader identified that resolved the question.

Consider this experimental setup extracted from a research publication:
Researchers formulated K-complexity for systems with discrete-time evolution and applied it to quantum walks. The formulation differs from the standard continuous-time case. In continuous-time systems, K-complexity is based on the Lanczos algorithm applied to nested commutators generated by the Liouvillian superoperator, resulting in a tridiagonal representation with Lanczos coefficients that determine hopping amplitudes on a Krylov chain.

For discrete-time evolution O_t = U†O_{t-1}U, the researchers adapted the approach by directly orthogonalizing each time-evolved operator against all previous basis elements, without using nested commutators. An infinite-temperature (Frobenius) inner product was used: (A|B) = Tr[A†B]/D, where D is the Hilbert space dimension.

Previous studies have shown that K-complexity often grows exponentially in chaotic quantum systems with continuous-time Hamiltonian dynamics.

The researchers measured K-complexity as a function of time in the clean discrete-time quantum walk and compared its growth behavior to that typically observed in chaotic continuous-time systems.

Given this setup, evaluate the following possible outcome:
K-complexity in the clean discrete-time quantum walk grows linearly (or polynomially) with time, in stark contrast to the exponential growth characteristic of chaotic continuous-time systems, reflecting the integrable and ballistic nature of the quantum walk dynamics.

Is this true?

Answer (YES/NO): YES